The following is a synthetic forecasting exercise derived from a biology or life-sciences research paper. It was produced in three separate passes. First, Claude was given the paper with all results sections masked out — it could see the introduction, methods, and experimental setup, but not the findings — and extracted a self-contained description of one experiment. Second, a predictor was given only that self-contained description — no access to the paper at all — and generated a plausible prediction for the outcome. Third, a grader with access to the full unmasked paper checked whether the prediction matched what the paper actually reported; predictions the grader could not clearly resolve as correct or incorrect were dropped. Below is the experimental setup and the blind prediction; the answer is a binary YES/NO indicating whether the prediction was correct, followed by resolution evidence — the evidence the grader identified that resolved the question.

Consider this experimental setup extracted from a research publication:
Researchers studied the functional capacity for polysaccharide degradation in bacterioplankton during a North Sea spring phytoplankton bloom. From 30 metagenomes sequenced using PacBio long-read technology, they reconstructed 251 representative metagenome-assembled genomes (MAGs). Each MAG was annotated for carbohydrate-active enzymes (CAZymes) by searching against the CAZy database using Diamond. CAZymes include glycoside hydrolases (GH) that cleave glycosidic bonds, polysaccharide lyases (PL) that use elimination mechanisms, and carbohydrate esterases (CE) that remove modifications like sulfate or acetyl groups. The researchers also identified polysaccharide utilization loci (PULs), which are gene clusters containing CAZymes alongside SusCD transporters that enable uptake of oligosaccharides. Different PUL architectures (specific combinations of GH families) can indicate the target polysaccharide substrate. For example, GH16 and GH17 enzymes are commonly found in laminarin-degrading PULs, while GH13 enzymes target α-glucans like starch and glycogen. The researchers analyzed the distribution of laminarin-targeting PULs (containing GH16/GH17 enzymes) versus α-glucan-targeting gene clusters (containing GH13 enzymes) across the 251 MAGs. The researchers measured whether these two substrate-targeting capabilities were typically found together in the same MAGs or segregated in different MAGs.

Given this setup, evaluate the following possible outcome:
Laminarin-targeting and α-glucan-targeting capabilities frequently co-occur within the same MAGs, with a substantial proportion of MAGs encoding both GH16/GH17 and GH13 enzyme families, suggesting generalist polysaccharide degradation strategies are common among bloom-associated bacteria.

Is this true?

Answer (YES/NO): YES